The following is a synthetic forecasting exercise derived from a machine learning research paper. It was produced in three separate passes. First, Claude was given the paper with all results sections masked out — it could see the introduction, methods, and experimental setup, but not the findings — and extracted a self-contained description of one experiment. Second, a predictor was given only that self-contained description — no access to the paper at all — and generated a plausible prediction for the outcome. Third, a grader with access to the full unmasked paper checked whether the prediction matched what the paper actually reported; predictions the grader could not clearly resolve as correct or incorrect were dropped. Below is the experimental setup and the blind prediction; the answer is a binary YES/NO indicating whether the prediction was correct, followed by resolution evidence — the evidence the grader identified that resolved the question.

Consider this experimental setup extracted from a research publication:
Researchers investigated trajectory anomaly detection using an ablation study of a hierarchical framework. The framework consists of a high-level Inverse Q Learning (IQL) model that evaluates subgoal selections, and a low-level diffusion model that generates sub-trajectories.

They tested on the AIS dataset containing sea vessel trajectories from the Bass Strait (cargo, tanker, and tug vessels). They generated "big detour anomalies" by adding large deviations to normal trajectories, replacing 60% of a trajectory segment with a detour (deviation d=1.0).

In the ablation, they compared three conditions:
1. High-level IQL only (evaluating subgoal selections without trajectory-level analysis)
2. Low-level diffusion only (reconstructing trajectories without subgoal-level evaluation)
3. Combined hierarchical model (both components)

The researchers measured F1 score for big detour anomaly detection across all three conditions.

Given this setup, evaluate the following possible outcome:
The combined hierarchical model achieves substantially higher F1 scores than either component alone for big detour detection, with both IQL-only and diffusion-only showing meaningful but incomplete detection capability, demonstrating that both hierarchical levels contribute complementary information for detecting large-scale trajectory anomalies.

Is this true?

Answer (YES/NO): NO